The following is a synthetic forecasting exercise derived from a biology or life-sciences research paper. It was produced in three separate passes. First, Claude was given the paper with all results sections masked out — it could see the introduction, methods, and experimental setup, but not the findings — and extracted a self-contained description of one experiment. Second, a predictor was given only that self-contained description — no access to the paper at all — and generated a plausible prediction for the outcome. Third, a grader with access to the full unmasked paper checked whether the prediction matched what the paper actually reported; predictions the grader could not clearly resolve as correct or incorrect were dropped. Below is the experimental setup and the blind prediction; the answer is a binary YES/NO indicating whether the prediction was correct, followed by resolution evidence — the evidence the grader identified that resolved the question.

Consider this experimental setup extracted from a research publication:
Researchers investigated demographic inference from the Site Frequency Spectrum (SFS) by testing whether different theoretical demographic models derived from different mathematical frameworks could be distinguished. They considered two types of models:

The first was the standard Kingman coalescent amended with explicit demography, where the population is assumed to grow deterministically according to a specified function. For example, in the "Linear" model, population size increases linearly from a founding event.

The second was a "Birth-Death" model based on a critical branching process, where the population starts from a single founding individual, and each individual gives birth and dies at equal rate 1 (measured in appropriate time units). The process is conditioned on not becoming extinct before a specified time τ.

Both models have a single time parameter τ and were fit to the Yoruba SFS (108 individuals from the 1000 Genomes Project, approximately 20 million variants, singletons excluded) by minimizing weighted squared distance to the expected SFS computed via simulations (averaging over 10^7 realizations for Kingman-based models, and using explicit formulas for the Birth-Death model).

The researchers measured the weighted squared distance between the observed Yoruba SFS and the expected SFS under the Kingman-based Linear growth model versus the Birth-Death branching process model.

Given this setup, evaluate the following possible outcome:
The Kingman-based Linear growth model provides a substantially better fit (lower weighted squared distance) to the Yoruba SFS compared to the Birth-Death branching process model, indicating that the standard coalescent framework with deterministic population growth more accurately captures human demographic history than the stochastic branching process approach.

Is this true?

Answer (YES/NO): NO